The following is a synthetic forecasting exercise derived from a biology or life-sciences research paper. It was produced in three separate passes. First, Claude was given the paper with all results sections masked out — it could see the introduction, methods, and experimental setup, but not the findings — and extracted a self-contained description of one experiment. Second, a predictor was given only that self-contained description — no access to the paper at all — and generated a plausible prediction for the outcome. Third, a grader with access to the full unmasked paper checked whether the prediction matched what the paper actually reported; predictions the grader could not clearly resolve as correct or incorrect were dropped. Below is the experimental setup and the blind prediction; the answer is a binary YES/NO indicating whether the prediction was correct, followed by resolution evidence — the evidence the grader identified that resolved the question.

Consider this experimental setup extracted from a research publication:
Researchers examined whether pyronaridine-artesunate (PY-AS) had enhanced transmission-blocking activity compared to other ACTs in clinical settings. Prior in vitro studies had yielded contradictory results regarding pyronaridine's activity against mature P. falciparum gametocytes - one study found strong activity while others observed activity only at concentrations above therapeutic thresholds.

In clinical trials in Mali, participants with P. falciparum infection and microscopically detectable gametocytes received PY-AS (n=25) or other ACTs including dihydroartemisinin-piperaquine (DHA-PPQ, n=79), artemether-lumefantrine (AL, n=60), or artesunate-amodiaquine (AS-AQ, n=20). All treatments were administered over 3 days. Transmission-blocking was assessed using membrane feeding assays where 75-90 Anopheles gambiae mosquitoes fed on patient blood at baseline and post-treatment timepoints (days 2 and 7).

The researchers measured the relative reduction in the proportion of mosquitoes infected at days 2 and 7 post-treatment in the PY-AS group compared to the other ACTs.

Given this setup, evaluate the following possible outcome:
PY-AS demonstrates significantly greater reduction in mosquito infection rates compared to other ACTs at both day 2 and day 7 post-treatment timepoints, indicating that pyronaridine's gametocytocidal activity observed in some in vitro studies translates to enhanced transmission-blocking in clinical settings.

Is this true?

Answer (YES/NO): NO